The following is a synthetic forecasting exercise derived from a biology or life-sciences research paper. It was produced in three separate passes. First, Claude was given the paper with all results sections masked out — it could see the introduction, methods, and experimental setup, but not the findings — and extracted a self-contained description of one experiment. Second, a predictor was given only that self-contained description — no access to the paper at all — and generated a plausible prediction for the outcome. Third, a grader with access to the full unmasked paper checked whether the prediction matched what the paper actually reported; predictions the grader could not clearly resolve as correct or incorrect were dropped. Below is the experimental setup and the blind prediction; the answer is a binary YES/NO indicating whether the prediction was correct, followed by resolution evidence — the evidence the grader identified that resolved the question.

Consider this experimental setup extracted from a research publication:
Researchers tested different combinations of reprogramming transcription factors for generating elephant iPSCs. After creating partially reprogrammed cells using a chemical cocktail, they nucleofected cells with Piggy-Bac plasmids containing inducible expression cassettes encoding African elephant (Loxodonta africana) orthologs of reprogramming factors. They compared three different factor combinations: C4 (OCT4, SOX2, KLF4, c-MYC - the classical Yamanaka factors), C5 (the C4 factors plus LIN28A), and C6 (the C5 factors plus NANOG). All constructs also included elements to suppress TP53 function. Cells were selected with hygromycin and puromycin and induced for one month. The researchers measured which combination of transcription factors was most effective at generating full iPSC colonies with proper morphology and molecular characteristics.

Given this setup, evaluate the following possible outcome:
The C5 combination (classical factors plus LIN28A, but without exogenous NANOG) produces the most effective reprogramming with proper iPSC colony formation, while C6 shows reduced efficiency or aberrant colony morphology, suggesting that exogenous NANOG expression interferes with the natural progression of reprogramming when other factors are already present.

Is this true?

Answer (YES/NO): NO